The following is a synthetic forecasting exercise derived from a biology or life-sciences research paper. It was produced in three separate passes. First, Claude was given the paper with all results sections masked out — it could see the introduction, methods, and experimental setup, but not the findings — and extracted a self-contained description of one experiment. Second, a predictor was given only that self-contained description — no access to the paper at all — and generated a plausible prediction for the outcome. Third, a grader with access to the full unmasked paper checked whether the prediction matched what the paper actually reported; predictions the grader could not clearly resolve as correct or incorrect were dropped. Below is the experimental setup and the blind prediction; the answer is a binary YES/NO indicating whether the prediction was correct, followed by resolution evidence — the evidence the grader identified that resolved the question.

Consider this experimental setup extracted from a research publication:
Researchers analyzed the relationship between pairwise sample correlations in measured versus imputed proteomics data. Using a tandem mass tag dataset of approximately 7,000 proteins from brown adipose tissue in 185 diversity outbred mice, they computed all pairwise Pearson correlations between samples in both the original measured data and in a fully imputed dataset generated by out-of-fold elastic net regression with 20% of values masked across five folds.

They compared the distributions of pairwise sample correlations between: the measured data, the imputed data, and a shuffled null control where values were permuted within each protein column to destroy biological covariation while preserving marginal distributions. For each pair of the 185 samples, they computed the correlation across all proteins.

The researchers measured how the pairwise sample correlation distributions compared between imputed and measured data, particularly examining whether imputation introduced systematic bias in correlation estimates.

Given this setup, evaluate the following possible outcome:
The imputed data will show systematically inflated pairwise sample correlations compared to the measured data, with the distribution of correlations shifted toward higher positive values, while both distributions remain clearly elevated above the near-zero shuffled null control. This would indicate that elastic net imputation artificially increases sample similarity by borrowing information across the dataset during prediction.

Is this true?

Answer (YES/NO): NO